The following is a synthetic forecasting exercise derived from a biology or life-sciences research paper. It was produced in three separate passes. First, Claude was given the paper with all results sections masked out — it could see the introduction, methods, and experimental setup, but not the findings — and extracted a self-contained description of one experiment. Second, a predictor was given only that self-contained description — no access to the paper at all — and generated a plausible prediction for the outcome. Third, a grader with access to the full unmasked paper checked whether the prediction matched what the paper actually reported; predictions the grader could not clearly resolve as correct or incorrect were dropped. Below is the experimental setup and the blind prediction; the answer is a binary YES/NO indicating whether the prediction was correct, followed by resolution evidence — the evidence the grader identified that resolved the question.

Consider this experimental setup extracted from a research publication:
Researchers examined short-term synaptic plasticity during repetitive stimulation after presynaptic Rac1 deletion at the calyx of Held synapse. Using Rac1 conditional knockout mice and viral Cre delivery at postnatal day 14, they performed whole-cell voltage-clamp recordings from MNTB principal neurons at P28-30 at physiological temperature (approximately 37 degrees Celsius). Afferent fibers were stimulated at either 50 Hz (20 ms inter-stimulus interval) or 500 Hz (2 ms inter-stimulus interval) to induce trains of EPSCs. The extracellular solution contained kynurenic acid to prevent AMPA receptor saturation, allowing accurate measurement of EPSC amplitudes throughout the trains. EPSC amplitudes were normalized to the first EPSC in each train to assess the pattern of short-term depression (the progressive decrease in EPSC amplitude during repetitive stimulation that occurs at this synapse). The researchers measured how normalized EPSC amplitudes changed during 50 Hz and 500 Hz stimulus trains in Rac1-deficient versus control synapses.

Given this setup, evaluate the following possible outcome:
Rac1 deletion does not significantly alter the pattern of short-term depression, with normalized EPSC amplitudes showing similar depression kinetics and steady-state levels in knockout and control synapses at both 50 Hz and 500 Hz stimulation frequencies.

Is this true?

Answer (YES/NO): NO